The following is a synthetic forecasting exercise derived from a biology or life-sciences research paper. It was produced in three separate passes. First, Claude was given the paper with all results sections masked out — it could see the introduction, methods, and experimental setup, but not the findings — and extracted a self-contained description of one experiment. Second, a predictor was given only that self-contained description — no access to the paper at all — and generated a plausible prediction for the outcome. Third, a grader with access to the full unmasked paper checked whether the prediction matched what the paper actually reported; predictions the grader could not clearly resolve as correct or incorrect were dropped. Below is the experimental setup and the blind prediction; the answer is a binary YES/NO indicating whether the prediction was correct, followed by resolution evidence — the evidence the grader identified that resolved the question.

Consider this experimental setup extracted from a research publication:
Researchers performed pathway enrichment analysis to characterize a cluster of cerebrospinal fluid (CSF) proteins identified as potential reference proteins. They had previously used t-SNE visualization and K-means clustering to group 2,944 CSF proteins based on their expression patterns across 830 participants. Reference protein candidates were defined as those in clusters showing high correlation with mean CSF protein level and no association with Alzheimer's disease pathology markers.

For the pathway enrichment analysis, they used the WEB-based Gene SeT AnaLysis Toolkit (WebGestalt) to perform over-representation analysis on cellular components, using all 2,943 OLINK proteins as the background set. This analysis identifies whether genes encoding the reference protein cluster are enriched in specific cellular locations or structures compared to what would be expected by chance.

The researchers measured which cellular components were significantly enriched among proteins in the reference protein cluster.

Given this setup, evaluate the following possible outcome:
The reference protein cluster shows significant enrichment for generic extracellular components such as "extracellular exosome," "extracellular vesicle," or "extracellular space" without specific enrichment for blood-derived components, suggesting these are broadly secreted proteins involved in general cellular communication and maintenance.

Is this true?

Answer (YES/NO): NO